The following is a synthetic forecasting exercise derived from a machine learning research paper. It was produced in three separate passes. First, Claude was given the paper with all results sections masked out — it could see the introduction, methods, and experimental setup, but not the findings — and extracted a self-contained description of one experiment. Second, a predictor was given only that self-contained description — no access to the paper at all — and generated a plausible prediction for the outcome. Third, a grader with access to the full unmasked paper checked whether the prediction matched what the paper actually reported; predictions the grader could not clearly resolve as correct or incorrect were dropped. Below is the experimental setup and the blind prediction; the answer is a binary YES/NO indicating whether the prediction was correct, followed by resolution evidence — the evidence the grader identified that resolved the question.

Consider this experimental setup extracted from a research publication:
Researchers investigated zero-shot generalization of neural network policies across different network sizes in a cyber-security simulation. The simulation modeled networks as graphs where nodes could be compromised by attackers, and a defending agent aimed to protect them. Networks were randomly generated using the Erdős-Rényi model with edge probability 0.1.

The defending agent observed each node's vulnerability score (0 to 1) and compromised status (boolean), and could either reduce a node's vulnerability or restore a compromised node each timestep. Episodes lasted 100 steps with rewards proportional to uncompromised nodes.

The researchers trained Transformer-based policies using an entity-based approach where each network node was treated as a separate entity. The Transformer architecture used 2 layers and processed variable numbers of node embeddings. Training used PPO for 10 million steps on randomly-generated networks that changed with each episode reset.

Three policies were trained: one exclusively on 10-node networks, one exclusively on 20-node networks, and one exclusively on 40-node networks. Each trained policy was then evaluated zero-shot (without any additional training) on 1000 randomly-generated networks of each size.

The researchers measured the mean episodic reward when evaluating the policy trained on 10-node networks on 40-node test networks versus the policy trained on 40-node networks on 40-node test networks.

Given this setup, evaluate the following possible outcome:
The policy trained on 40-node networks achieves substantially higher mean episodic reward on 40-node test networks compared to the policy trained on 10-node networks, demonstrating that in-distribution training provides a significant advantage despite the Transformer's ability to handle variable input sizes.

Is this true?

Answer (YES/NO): NO